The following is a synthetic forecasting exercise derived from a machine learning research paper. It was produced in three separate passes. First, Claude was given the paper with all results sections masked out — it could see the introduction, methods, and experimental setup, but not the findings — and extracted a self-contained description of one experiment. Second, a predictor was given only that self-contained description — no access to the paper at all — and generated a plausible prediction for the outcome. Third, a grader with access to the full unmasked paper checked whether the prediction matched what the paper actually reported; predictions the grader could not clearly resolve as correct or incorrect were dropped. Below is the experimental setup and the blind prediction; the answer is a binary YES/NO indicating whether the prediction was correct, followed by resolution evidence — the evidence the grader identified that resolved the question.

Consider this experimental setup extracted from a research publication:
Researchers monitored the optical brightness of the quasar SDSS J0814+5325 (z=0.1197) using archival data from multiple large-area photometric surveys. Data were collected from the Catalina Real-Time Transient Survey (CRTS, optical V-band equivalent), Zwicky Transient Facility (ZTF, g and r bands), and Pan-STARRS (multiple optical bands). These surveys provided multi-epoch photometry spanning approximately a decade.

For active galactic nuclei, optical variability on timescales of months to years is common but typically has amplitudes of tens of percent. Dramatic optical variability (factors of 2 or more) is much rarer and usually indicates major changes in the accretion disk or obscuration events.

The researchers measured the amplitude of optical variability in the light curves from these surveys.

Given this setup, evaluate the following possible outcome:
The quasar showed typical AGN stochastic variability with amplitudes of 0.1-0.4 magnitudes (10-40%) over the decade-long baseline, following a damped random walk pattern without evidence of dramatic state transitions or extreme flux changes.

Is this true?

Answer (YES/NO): NO